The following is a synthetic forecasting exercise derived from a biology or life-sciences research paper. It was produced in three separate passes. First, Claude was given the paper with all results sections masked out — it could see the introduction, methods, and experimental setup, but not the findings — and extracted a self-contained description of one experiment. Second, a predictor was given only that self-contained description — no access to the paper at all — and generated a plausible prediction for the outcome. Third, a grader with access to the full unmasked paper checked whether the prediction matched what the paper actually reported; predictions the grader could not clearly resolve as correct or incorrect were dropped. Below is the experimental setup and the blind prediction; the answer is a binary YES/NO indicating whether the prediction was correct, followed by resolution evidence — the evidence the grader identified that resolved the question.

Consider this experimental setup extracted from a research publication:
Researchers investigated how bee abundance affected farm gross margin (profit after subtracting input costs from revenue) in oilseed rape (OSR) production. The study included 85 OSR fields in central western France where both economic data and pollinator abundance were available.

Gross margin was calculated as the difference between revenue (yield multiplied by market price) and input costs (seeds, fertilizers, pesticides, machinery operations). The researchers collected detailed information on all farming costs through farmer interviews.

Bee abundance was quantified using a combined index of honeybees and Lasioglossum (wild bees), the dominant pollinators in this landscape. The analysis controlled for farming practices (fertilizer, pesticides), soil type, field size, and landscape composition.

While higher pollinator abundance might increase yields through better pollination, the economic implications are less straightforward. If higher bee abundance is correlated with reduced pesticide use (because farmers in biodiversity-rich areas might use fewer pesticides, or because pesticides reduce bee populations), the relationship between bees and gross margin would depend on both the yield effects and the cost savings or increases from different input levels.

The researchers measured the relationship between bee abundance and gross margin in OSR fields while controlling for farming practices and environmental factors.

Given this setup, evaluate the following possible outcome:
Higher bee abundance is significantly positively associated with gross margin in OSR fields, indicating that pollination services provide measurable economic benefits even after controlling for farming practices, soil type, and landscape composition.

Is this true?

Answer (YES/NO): YES